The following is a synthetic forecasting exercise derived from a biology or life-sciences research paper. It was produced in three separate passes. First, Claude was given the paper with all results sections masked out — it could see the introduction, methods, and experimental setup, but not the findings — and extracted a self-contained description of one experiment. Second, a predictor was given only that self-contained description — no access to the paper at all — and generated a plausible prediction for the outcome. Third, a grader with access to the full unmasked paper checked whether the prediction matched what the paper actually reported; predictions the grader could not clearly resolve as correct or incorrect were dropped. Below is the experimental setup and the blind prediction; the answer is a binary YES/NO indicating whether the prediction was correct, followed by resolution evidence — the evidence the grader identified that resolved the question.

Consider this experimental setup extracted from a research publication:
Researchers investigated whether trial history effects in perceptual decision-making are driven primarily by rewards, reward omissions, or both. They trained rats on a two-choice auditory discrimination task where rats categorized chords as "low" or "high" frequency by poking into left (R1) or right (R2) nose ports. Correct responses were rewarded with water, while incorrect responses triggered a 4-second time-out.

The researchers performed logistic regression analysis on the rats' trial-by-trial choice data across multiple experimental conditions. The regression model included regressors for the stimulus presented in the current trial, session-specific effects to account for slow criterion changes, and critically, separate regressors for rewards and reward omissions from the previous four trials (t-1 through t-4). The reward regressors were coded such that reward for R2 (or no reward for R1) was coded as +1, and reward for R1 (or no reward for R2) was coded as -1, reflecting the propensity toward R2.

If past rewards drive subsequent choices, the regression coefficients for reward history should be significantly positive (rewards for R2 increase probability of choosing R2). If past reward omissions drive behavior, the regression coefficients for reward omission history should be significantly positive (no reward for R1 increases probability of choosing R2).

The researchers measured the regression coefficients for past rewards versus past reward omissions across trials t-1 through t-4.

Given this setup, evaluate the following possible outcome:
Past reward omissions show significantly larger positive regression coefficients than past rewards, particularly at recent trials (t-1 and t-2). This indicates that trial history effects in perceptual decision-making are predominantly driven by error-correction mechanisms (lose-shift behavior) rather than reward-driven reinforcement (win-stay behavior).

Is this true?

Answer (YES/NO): NO